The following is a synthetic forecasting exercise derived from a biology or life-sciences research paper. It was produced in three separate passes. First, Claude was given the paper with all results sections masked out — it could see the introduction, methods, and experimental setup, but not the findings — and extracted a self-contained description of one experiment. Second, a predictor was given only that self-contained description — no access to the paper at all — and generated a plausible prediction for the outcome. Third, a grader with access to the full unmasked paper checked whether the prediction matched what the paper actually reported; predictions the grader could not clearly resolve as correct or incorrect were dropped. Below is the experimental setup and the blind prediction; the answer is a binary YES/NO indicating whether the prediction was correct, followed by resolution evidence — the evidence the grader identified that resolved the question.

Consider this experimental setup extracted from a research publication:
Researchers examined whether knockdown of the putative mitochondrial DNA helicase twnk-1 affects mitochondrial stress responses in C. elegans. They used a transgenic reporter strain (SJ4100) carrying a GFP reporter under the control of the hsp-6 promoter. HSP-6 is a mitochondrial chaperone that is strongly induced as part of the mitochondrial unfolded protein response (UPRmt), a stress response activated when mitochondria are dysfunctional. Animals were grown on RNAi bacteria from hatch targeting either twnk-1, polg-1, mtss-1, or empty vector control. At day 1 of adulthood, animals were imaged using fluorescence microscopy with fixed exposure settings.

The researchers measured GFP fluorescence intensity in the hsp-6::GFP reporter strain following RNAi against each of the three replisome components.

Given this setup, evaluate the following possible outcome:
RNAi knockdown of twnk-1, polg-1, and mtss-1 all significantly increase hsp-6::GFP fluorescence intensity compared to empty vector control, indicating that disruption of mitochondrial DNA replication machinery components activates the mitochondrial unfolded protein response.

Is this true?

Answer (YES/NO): NO